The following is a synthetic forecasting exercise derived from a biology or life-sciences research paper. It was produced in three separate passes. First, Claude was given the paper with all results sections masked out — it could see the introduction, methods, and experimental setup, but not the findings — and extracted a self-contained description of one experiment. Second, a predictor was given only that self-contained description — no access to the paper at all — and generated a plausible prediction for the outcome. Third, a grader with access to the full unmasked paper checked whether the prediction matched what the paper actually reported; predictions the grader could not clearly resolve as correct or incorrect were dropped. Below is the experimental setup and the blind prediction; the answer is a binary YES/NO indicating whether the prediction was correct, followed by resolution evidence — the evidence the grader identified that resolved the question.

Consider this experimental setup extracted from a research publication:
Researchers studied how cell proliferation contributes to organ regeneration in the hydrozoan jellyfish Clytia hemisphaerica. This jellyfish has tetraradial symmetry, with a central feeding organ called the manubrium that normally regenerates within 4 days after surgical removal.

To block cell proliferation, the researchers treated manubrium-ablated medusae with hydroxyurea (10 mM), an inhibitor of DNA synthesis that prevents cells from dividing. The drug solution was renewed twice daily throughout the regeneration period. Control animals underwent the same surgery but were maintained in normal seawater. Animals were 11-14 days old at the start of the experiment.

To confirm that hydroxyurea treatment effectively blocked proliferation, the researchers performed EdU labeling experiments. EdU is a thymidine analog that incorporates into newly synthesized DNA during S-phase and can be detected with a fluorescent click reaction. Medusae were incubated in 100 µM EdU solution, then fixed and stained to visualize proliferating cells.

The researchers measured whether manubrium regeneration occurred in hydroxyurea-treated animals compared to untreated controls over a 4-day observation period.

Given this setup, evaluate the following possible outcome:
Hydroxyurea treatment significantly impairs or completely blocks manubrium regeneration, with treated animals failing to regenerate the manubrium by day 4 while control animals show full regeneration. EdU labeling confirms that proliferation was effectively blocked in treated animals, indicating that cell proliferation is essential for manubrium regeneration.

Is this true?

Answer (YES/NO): YES